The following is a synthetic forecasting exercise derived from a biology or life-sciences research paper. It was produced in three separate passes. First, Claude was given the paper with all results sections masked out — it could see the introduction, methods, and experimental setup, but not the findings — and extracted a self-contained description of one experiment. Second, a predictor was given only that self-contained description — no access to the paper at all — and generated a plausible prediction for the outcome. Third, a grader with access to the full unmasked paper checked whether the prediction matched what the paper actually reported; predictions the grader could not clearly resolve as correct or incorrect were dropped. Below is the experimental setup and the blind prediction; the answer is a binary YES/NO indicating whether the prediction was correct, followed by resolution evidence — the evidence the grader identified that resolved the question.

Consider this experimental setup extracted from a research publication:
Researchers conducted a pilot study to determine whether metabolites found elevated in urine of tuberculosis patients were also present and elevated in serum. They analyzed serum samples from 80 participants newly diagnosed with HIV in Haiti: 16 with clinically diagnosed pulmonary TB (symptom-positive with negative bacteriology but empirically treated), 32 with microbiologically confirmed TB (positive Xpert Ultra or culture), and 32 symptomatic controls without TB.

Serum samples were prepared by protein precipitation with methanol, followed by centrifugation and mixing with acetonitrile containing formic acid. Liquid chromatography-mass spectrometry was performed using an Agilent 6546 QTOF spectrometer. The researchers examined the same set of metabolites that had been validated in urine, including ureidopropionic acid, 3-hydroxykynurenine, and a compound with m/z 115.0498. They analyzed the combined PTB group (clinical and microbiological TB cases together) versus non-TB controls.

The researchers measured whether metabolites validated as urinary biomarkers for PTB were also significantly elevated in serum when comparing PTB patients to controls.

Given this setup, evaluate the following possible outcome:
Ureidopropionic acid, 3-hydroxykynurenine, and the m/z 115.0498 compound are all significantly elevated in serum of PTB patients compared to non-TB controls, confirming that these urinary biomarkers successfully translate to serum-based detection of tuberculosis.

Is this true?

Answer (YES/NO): YES